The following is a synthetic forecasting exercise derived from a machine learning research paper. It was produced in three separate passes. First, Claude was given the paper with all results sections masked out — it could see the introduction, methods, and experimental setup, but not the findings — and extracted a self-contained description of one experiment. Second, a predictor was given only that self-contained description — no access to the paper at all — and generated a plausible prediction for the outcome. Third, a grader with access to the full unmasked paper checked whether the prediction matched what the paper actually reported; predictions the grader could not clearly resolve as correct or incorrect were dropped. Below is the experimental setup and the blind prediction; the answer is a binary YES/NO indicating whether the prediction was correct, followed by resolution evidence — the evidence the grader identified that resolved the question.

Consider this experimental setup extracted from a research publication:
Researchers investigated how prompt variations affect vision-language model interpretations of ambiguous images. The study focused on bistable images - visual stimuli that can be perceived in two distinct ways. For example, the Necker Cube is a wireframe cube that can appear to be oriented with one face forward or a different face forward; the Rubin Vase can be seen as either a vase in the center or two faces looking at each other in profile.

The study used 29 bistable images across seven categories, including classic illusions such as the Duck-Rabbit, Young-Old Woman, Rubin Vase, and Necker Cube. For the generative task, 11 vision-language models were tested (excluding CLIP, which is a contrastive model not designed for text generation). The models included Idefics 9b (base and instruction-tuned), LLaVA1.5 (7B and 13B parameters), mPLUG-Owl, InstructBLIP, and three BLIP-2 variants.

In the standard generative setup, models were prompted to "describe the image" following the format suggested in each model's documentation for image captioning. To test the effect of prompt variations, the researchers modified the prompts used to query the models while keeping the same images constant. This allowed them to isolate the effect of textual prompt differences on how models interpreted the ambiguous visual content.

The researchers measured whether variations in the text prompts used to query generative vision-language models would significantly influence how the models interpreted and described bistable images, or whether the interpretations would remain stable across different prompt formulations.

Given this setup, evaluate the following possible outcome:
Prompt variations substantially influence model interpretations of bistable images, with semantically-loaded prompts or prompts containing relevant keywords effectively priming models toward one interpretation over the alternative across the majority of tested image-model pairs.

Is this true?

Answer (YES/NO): NO